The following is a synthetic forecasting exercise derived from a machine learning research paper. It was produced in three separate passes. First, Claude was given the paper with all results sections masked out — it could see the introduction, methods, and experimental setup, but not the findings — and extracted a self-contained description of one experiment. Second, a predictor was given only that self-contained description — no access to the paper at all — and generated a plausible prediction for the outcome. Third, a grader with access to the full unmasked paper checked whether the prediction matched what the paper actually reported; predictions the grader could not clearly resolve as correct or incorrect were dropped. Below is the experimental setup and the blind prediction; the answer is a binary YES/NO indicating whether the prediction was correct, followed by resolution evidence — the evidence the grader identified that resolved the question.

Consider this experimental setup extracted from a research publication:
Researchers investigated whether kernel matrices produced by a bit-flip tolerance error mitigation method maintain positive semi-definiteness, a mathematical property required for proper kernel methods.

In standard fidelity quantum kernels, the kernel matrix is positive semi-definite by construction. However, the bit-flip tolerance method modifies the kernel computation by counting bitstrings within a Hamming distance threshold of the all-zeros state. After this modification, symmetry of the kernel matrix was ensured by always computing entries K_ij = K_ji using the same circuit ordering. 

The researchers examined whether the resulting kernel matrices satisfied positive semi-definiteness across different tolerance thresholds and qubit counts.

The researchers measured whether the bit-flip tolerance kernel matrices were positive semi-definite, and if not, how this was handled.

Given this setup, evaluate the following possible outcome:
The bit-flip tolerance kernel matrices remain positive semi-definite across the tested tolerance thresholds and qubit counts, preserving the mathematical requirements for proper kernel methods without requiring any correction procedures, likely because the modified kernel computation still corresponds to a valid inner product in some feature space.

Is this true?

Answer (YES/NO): NO